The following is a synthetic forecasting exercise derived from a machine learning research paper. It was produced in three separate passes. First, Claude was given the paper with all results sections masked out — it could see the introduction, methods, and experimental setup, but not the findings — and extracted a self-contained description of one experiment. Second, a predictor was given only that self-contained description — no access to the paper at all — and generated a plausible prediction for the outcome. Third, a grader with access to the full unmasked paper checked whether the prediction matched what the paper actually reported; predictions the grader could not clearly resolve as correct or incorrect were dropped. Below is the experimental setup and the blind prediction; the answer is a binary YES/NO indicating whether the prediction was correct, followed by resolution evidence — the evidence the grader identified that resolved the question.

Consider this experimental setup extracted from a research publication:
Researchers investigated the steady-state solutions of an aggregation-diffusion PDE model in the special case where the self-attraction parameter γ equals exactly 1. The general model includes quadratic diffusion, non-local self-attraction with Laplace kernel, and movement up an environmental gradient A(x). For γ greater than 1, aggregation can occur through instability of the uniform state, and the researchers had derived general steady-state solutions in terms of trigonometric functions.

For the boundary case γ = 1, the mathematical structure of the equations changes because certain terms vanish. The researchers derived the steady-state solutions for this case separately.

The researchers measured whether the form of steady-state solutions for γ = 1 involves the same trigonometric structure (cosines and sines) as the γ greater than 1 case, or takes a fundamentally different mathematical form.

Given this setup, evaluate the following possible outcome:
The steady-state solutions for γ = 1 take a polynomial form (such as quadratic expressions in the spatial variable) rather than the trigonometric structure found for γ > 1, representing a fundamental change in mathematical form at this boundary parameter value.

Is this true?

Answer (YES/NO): NO